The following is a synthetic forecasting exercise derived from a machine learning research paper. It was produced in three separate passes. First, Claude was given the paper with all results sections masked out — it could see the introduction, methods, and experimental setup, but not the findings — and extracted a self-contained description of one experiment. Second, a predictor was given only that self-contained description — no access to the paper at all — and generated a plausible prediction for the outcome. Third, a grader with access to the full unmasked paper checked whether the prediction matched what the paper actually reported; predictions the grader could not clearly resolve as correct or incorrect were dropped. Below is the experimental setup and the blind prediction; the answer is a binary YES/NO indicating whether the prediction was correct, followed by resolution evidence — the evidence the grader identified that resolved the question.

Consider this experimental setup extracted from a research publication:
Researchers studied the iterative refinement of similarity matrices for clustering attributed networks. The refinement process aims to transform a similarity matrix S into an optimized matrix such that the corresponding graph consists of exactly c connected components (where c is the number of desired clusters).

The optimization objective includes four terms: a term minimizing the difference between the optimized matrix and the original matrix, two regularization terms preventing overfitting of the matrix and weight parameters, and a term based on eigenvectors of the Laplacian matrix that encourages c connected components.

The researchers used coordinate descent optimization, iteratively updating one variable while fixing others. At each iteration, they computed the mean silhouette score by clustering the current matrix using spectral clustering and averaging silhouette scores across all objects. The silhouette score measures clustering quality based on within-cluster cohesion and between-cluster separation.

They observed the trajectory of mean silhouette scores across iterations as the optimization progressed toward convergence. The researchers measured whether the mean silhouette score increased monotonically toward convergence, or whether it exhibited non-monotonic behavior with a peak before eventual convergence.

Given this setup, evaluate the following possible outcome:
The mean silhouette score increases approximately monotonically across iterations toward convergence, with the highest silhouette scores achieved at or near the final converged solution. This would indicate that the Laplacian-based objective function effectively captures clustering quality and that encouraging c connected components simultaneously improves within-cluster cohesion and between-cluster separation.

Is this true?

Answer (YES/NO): NO